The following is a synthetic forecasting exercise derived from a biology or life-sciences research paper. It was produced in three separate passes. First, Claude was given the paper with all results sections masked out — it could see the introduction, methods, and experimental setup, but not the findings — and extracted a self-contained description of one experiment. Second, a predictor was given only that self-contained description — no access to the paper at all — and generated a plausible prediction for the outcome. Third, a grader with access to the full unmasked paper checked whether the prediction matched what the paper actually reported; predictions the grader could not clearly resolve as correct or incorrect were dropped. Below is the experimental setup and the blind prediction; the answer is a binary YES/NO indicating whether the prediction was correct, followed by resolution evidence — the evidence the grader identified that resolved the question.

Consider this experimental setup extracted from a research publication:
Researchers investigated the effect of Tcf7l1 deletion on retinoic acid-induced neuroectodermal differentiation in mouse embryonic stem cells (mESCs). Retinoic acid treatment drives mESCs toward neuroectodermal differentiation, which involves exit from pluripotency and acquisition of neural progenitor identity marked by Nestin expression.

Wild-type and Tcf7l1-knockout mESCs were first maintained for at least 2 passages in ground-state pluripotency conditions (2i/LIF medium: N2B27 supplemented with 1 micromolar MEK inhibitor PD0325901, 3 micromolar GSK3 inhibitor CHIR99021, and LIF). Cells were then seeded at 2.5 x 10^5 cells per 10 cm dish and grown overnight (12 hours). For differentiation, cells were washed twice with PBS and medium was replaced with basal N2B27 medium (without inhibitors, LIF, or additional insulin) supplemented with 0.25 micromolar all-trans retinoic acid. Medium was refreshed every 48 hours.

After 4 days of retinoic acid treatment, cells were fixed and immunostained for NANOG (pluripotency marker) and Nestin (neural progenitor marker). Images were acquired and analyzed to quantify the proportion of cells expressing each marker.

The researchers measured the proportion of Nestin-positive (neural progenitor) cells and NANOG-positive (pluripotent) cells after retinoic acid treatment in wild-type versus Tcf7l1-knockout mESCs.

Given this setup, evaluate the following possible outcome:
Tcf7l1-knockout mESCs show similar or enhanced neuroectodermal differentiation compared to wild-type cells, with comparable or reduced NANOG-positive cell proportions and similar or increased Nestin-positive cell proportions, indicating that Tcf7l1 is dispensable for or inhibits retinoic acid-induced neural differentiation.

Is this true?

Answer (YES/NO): YES